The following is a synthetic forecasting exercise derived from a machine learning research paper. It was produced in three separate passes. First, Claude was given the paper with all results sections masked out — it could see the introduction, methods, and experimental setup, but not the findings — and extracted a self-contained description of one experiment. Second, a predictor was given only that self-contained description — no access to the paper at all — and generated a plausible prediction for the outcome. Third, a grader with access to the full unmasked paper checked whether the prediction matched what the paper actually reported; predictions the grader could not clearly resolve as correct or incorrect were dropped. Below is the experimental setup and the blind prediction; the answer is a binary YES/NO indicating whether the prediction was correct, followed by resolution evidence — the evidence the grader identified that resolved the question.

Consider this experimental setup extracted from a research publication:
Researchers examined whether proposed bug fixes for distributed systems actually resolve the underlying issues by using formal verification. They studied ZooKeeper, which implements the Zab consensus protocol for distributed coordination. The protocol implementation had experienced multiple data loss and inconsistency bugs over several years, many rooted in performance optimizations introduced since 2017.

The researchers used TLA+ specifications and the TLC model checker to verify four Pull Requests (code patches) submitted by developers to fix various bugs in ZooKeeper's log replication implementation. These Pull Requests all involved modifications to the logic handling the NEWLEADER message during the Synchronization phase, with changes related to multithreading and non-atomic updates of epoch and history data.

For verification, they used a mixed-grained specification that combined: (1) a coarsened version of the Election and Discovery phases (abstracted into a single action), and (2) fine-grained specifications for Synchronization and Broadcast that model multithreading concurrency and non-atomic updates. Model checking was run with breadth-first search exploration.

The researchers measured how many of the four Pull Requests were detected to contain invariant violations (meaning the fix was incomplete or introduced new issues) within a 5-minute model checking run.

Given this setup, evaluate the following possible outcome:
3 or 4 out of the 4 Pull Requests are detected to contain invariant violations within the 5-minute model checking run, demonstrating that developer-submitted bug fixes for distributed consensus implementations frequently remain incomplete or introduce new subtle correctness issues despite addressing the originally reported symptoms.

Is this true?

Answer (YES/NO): YES